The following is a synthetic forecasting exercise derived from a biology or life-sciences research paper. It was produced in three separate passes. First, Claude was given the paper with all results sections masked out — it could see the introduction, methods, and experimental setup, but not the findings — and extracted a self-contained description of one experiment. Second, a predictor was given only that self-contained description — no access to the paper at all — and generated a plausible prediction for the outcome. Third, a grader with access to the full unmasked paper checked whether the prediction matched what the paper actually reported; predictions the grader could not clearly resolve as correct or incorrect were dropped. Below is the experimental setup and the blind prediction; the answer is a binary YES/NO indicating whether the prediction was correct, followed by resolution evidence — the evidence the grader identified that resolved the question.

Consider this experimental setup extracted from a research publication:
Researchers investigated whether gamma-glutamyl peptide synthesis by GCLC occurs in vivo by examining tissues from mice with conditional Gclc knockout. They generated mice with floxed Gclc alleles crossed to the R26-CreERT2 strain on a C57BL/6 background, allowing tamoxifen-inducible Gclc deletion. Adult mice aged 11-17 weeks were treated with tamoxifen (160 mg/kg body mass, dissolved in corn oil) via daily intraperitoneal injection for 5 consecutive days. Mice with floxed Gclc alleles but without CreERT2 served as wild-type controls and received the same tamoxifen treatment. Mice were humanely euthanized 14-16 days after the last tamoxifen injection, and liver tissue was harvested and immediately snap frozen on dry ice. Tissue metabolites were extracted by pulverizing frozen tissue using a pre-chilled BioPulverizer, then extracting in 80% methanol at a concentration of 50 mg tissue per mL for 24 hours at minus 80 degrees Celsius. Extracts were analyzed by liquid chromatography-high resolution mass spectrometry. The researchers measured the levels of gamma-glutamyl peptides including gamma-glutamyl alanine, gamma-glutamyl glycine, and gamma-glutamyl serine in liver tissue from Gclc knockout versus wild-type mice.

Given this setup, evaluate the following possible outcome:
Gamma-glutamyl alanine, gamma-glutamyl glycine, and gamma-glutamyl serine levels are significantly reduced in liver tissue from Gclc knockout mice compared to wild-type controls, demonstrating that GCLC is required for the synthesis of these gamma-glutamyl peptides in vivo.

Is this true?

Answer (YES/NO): YES